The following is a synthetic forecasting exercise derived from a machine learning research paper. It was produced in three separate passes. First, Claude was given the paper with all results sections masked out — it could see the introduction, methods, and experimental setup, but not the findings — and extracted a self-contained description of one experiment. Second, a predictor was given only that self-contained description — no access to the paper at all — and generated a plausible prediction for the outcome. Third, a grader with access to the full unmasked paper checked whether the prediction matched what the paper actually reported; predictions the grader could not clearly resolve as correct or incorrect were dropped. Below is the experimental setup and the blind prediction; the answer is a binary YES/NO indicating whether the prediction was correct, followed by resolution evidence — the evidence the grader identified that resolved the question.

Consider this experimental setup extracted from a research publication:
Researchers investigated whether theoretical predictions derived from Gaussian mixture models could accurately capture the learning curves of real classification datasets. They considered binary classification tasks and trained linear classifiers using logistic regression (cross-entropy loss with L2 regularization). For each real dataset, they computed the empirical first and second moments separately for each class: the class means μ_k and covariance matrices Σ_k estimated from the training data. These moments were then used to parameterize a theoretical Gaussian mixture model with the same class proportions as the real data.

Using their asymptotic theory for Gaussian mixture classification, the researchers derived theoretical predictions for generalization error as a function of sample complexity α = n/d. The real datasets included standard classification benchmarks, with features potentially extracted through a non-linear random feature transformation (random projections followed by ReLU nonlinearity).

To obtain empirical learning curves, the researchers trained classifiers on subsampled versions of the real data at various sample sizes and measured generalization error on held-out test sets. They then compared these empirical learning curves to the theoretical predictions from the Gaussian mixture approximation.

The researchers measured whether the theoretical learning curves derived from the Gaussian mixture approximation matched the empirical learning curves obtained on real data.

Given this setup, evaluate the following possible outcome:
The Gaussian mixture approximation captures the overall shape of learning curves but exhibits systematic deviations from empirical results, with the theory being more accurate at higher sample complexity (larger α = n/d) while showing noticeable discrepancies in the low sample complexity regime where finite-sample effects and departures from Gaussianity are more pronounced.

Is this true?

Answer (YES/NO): NO